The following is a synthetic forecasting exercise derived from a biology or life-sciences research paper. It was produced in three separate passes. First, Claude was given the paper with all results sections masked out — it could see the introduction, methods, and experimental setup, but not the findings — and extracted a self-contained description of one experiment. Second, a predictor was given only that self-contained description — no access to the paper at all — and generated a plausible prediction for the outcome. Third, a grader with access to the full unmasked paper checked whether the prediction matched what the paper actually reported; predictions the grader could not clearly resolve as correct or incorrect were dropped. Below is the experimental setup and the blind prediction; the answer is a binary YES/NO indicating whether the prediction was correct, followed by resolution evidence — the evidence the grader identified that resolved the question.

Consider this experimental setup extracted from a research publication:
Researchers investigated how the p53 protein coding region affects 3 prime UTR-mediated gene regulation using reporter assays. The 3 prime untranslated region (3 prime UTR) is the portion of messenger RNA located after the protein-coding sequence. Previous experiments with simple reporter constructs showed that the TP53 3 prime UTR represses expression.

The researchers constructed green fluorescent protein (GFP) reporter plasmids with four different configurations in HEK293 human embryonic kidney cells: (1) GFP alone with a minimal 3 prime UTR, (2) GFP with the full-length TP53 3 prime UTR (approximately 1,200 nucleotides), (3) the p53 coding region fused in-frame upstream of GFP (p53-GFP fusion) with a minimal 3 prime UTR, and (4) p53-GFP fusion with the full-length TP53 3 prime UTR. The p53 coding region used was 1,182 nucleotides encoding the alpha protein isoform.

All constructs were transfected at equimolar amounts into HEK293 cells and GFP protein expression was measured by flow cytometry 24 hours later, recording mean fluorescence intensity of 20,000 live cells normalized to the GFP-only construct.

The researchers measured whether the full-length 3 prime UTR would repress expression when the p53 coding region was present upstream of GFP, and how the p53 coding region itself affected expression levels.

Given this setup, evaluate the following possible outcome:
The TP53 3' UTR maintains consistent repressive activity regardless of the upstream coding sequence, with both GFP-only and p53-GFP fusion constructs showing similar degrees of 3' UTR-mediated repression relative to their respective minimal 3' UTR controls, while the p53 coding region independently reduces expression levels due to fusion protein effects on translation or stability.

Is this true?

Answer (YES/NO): NO